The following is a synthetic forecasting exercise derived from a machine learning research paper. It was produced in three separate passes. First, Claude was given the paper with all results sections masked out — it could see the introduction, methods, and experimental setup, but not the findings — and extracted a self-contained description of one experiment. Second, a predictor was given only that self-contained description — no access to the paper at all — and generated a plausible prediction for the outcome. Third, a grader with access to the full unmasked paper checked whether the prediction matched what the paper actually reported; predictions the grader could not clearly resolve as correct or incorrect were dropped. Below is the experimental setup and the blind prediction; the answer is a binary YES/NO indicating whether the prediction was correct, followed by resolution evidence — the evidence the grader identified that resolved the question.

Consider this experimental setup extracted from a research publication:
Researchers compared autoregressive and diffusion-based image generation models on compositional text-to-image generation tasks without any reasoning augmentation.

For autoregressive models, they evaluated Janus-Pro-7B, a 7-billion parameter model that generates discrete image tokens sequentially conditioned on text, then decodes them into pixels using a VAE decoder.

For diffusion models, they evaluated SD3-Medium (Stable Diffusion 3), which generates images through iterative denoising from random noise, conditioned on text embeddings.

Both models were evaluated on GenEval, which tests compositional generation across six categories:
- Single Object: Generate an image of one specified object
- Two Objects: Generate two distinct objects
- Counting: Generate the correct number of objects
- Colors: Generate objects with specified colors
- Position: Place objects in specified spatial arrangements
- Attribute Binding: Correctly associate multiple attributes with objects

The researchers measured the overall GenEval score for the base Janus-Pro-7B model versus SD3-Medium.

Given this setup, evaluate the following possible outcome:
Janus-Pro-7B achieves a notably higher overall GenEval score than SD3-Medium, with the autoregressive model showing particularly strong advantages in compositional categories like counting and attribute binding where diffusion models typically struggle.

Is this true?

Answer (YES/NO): NO